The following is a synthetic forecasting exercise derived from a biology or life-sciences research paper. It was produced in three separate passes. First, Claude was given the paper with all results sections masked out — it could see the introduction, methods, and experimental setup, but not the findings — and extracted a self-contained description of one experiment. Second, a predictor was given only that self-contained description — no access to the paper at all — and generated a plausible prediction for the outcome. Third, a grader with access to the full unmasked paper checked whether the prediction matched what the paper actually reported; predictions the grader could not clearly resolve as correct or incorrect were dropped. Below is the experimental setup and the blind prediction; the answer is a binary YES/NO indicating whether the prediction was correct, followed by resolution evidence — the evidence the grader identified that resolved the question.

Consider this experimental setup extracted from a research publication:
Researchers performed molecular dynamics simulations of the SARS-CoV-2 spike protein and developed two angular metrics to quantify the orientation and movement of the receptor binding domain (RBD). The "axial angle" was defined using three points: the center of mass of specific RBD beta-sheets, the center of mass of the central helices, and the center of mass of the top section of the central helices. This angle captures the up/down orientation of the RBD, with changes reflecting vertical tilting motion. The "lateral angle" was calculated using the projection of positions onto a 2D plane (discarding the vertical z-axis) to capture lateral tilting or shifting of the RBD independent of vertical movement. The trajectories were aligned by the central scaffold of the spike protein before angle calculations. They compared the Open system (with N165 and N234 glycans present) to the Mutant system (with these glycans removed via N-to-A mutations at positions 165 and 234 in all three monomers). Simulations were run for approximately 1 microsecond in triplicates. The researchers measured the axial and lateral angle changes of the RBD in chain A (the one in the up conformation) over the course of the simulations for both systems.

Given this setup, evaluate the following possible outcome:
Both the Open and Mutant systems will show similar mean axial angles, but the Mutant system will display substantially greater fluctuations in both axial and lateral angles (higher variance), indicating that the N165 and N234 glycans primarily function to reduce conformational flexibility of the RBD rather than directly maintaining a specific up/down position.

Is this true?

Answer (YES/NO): NO